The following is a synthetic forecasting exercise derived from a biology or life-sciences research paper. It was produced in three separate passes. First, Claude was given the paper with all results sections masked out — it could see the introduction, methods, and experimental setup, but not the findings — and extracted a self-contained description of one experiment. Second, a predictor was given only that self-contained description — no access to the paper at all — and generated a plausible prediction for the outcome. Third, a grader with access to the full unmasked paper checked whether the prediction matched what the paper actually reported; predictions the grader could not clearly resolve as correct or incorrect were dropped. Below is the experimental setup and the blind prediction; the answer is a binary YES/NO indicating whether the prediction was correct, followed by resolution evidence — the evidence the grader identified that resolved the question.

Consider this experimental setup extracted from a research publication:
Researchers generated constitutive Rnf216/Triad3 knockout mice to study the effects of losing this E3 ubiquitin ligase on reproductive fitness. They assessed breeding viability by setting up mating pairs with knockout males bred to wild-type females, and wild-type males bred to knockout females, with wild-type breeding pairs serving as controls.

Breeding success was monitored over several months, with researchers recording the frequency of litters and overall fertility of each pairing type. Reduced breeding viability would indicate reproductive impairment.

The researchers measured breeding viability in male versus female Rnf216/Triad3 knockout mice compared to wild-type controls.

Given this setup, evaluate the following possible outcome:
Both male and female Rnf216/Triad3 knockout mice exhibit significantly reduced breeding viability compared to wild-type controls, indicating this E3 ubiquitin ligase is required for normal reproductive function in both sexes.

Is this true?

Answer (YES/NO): NO